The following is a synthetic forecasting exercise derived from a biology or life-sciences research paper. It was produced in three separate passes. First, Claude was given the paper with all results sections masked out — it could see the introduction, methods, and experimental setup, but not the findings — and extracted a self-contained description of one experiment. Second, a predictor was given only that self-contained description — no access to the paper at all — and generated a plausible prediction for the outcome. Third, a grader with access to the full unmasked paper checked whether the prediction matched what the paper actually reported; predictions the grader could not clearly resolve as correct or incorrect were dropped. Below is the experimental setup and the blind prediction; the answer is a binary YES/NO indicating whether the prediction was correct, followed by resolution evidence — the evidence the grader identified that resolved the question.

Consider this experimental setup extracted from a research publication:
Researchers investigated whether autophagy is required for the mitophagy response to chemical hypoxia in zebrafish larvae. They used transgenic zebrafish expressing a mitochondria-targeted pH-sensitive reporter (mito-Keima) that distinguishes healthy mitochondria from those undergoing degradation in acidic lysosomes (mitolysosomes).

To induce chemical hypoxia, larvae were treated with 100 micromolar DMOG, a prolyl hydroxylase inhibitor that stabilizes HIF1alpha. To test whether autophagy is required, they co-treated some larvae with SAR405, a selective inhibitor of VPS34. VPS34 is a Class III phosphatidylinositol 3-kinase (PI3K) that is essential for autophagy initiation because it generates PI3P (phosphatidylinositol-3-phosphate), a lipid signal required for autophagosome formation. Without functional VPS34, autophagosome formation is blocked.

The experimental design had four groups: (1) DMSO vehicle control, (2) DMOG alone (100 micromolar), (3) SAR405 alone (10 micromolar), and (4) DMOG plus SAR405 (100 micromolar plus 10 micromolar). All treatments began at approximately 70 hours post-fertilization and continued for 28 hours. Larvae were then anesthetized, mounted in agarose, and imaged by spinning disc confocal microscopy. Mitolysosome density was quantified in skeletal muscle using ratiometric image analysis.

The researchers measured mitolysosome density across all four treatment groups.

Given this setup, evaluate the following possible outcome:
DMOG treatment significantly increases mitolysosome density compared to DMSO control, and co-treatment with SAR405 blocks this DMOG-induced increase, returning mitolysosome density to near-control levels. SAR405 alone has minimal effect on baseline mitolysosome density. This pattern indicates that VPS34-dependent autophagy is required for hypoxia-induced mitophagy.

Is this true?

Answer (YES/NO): YES